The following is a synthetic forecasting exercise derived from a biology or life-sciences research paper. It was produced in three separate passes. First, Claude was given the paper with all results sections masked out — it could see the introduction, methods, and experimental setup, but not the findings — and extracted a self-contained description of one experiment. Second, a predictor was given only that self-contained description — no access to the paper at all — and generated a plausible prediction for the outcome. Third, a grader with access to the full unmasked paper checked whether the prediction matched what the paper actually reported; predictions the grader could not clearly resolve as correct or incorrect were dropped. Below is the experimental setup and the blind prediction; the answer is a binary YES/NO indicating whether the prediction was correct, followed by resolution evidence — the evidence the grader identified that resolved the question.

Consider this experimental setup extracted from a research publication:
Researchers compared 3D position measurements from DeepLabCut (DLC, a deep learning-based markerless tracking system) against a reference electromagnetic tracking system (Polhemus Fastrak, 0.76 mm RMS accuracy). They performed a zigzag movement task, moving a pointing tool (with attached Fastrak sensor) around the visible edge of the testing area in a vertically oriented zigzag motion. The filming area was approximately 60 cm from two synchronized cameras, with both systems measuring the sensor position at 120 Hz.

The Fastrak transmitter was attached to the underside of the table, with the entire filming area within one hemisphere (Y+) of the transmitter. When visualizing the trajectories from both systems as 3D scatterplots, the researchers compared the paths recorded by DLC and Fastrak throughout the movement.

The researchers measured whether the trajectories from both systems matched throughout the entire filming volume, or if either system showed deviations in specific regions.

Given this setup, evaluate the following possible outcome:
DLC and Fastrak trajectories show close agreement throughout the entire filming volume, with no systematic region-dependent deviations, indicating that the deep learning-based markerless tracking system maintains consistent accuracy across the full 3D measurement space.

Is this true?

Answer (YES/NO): NO